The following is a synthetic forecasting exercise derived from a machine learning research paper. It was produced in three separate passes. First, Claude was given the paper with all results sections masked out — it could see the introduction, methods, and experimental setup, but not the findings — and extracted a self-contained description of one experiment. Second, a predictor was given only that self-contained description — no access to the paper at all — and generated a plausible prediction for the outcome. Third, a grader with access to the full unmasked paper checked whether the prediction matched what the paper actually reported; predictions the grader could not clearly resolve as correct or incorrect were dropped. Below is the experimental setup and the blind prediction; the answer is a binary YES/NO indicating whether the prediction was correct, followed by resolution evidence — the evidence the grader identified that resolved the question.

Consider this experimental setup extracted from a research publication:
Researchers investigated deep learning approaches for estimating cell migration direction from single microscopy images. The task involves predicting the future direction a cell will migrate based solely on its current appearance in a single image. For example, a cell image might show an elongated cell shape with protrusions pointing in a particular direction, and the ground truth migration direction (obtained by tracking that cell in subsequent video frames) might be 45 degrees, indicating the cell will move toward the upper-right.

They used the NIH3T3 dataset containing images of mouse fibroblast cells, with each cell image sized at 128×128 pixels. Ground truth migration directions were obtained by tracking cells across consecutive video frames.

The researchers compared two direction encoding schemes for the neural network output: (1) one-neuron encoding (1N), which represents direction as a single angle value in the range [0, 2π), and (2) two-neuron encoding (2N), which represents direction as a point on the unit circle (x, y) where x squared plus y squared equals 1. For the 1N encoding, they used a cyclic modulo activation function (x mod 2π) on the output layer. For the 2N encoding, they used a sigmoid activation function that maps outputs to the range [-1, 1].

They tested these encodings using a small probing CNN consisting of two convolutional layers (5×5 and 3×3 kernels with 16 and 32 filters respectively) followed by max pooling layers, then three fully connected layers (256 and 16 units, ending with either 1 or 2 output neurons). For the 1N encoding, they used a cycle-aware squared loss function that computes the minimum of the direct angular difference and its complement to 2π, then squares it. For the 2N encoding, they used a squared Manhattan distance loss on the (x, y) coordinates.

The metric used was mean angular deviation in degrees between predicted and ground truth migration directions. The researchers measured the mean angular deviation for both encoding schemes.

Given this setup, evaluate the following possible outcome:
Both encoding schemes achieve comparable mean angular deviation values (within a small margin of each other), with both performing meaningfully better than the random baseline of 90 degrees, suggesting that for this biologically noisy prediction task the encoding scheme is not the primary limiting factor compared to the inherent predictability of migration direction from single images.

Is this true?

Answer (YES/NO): NO